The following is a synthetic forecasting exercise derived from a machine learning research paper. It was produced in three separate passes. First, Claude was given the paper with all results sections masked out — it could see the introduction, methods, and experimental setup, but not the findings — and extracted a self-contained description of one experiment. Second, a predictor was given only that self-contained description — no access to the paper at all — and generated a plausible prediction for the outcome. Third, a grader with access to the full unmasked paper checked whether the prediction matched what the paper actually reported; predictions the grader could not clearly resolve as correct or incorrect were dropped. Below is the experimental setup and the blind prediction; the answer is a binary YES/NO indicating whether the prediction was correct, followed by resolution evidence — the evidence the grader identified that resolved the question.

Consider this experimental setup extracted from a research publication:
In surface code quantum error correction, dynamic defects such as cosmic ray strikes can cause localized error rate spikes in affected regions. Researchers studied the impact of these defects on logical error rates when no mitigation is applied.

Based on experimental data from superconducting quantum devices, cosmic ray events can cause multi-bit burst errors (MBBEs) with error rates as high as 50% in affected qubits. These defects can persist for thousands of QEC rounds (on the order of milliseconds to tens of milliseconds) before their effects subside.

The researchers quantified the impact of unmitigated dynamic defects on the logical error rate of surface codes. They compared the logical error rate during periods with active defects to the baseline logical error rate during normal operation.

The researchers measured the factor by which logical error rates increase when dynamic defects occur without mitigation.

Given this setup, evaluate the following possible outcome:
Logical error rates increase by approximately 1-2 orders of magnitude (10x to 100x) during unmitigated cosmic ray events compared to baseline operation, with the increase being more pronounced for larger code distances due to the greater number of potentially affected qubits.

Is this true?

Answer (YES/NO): YES